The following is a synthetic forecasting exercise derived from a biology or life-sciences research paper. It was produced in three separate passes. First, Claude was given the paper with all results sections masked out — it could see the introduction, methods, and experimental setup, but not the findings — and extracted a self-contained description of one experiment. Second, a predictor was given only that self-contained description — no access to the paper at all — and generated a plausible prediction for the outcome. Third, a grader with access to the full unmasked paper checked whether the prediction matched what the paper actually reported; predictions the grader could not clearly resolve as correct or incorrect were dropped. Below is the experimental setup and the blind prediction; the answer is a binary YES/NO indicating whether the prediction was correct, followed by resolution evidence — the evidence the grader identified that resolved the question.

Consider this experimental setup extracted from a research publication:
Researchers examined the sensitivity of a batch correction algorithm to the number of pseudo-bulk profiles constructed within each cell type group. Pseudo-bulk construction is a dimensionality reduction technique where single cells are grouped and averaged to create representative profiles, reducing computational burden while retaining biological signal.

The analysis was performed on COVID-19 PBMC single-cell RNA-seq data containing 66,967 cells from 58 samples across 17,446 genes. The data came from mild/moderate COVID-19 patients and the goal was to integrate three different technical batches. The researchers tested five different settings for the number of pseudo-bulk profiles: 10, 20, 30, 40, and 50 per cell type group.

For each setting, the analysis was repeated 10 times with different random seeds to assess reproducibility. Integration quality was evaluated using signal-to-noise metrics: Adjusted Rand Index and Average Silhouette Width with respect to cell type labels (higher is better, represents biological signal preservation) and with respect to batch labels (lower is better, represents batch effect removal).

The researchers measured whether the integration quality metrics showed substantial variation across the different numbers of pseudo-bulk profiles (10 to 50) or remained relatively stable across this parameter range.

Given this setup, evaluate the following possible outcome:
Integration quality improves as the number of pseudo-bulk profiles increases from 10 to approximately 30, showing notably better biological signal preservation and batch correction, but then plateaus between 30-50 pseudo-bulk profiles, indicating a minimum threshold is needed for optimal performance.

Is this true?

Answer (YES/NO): NO